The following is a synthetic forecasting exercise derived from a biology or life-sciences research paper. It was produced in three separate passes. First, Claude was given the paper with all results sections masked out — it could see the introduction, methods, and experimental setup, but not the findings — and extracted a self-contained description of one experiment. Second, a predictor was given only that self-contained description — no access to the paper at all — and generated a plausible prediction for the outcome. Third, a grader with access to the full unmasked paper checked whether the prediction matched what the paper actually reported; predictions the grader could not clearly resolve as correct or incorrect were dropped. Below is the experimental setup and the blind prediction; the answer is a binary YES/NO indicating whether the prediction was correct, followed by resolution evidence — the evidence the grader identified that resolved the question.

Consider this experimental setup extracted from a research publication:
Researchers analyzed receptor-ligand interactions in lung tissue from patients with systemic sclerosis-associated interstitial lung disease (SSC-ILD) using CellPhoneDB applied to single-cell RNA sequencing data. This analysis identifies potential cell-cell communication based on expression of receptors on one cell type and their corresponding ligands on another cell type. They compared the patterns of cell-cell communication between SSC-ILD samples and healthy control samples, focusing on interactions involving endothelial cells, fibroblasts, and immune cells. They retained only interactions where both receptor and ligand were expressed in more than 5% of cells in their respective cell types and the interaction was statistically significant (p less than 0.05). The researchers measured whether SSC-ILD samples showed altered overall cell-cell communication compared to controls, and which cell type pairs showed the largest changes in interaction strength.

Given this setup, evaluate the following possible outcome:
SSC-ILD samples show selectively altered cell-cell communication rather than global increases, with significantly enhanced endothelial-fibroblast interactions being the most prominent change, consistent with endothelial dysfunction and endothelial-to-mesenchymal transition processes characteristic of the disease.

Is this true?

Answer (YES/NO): NO